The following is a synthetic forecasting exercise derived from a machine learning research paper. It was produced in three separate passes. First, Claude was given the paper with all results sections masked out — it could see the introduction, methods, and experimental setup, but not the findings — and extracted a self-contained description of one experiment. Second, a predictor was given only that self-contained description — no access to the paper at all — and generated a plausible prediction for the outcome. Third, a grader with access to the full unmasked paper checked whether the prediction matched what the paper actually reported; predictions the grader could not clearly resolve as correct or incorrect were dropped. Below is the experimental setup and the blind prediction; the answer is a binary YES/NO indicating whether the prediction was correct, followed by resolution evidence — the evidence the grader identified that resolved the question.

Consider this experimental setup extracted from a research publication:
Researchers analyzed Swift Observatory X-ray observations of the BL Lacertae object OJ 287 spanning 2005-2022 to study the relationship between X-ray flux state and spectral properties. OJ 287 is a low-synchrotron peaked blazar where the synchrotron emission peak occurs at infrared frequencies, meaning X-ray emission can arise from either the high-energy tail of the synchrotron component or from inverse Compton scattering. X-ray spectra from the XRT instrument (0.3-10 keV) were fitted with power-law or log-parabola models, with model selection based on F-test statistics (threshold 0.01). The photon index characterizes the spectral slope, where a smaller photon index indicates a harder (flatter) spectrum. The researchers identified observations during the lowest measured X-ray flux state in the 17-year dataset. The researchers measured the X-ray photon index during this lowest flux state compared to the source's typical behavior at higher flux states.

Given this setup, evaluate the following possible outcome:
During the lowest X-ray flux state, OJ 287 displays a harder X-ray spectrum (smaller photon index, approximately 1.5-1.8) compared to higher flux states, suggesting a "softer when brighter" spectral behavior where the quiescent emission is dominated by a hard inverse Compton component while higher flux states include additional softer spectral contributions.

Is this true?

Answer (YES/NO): NO